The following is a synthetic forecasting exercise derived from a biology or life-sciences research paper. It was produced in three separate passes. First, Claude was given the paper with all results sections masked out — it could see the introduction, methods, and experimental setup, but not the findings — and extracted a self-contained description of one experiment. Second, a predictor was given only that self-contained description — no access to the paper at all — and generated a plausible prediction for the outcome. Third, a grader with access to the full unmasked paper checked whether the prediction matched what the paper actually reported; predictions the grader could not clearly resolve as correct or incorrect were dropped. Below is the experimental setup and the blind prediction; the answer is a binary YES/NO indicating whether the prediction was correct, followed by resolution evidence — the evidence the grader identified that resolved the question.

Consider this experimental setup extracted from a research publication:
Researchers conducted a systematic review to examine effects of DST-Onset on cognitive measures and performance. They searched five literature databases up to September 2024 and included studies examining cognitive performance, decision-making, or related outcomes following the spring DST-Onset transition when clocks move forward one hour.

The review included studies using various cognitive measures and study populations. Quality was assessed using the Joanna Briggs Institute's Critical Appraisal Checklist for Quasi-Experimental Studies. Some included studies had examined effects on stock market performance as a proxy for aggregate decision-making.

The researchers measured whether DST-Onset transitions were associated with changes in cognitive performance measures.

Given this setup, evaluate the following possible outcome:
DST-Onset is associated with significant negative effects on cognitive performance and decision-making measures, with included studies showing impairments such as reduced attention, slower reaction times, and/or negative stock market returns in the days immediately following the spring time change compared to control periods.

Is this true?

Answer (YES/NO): NO